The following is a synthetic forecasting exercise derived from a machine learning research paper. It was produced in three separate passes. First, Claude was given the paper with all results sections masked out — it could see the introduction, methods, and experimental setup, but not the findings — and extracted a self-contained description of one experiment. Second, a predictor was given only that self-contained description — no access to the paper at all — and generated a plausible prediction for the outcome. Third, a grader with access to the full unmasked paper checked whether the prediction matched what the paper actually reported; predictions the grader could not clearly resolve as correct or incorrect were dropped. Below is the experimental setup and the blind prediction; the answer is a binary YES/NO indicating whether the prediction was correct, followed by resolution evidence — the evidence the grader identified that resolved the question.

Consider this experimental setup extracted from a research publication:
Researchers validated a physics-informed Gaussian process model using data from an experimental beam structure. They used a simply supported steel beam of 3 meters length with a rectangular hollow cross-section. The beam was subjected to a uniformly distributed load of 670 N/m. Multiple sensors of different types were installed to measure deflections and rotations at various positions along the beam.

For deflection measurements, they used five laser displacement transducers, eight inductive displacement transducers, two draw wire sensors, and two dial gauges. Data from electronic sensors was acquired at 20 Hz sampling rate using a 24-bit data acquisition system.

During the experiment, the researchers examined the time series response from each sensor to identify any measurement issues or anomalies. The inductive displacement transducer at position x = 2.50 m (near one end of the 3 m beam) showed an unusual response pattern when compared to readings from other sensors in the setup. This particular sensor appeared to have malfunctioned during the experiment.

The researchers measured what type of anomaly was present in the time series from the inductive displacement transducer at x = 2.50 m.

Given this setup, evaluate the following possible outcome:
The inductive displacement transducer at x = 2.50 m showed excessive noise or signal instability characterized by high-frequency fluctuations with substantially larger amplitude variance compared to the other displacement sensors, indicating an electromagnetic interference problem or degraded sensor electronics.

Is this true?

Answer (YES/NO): NO